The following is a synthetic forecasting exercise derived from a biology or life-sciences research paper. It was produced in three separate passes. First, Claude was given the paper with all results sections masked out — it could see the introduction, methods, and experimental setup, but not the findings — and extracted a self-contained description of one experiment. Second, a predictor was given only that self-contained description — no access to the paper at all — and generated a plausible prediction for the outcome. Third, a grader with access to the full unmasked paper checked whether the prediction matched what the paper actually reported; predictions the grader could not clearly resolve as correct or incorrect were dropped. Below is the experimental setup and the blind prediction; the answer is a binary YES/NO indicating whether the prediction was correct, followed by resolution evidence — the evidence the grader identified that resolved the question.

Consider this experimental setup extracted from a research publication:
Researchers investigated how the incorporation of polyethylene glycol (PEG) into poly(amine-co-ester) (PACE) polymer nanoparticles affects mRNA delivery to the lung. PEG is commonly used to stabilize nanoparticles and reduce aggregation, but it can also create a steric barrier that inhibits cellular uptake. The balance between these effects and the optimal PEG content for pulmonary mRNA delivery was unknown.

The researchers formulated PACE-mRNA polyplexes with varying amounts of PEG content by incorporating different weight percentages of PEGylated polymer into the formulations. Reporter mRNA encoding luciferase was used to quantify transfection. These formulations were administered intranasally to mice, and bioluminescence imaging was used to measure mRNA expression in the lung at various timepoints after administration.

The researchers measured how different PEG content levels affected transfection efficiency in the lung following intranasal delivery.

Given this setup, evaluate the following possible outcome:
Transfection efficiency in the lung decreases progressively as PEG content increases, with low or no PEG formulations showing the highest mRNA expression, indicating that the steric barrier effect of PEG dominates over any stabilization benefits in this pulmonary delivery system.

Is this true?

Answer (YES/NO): NO